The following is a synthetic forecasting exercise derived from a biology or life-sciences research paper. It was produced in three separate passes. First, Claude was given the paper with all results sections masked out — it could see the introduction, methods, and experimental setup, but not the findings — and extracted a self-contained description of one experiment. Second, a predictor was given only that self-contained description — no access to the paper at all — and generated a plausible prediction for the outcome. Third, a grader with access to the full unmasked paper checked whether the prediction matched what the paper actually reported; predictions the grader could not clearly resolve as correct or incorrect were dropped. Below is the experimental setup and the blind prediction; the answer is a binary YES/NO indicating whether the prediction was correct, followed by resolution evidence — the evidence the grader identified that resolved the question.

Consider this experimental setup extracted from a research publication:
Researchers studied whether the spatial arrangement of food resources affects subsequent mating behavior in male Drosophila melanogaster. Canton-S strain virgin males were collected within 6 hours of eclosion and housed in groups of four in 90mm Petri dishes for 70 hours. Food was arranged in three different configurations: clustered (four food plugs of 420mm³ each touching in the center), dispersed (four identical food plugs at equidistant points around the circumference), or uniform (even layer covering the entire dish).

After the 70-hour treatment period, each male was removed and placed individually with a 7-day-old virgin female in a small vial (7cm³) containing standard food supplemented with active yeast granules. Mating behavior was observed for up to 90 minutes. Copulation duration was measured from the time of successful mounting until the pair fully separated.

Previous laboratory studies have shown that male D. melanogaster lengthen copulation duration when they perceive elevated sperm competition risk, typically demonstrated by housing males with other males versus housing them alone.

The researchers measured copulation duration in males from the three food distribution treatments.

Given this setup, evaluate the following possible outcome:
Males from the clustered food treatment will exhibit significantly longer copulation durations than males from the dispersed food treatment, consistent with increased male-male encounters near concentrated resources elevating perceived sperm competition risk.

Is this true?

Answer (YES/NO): YES